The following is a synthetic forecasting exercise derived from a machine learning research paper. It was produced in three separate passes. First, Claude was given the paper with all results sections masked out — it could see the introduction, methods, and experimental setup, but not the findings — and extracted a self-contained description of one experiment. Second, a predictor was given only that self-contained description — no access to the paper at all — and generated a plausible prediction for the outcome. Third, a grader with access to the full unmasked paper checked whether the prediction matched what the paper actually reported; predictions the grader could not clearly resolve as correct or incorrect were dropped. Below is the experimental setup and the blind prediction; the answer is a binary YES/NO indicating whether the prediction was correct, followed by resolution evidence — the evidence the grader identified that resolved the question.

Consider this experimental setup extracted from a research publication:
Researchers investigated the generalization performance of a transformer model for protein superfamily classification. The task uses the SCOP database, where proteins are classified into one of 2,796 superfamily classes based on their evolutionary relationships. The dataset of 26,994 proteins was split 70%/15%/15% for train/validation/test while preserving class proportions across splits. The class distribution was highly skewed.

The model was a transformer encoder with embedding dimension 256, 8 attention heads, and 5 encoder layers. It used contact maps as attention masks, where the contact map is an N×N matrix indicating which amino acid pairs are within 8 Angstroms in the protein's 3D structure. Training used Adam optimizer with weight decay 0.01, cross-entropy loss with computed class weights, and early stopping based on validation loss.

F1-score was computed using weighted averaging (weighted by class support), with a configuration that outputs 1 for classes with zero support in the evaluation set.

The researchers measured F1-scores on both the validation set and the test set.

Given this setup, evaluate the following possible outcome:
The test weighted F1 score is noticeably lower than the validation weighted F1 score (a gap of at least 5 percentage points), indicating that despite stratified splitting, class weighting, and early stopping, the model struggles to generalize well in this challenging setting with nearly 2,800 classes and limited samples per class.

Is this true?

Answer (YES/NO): YES